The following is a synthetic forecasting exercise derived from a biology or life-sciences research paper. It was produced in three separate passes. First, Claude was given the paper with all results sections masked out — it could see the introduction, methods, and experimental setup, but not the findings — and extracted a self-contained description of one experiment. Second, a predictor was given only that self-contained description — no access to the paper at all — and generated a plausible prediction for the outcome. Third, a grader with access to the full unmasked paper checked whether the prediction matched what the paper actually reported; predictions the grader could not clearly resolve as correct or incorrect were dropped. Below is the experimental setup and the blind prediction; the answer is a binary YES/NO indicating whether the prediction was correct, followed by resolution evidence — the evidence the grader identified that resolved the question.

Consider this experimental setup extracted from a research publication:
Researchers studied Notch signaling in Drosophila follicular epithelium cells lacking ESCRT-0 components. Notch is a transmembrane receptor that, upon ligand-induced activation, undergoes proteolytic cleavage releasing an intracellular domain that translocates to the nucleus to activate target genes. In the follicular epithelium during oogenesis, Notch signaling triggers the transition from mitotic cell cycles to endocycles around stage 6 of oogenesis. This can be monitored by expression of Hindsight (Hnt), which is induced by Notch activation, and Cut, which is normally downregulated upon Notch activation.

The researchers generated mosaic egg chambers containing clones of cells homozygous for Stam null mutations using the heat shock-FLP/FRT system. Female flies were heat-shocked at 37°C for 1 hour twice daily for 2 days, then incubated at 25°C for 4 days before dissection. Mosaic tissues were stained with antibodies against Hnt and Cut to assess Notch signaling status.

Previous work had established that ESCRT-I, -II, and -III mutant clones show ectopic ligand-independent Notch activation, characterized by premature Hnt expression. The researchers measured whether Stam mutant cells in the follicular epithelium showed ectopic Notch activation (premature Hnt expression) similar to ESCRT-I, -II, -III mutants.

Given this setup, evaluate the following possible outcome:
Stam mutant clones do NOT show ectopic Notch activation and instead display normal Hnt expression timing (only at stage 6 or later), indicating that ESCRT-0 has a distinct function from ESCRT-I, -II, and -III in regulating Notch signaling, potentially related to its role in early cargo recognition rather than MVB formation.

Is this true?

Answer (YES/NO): YES